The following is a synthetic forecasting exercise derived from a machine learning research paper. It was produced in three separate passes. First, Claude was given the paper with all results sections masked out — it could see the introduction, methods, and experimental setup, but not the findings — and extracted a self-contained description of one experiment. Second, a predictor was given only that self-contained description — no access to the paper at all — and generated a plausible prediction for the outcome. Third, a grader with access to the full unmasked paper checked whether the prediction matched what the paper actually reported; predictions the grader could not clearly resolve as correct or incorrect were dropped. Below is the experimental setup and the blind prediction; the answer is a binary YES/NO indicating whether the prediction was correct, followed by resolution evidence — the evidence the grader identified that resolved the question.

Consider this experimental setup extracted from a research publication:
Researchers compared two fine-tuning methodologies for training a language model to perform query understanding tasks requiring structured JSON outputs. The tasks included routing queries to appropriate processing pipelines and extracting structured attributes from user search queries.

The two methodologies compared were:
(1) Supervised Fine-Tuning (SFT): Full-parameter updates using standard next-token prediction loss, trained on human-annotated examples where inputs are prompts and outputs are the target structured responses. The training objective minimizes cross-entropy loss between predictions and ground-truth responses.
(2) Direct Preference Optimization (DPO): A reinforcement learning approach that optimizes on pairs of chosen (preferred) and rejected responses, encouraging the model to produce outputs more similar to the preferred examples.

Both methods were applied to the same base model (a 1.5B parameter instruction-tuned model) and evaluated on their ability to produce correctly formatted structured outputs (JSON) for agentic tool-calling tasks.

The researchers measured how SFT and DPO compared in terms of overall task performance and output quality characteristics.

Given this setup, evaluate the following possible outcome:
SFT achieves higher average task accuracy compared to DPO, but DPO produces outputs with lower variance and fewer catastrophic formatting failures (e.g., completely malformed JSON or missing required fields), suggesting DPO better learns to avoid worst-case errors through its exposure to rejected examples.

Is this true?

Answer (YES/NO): NO